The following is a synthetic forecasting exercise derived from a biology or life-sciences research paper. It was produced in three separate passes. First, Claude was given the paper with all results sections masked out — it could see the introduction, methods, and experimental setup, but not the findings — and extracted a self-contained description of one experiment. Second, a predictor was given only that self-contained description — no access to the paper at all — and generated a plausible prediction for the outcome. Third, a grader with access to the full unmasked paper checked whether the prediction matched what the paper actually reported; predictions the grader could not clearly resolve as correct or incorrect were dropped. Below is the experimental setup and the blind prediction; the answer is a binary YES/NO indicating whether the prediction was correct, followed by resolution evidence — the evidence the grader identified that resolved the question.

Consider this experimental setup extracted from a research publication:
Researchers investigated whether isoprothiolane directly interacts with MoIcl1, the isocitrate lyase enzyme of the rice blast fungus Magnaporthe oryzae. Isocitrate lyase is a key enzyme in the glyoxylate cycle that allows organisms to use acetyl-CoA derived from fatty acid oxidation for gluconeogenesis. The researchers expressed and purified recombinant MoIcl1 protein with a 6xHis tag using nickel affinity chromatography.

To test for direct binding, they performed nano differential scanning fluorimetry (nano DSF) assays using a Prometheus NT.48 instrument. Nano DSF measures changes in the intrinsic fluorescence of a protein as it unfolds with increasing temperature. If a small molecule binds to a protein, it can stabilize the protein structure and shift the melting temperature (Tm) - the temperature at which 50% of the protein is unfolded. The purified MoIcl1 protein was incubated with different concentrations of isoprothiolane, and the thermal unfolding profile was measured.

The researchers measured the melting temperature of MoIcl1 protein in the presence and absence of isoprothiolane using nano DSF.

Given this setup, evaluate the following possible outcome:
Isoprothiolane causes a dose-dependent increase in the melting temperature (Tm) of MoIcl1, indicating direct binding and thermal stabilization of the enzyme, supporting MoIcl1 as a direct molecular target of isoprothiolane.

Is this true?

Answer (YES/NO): NO